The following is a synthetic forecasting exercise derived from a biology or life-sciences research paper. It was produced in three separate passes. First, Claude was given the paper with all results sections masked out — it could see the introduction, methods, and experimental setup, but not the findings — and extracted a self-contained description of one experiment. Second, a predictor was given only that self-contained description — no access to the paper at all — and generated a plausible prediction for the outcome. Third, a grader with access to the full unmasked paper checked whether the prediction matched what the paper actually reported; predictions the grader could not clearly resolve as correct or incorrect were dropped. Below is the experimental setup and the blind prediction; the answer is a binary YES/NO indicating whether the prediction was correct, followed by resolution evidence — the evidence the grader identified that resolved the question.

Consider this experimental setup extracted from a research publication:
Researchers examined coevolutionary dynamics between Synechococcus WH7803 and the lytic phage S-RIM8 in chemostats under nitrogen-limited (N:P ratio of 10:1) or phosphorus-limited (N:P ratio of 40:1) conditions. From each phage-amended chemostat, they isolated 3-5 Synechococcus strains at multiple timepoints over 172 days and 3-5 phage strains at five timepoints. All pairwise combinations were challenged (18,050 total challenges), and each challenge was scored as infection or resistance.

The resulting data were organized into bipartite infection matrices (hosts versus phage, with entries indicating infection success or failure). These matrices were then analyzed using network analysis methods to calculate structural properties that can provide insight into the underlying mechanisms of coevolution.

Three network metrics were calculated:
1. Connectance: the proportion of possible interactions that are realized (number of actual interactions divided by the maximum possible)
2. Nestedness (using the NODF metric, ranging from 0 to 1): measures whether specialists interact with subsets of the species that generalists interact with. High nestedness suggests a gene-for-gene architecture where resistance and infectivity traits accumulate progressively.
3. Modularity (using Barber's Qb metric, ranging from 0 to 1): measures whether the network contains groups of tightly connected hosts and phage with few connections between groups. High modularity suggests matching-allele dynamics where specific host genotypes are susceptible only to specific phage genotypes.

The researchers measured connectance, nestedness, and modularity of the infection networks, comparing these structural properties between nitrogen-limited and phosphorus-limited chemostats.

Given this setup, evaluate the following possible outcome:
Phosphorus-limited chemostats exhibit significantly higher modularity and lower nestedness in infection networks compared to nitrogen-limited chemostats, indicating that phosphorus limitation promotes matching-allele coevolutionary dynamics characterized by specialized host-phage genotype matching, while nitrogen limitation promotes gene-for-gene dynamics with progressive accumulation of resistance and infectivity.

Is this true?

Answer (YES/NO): NO